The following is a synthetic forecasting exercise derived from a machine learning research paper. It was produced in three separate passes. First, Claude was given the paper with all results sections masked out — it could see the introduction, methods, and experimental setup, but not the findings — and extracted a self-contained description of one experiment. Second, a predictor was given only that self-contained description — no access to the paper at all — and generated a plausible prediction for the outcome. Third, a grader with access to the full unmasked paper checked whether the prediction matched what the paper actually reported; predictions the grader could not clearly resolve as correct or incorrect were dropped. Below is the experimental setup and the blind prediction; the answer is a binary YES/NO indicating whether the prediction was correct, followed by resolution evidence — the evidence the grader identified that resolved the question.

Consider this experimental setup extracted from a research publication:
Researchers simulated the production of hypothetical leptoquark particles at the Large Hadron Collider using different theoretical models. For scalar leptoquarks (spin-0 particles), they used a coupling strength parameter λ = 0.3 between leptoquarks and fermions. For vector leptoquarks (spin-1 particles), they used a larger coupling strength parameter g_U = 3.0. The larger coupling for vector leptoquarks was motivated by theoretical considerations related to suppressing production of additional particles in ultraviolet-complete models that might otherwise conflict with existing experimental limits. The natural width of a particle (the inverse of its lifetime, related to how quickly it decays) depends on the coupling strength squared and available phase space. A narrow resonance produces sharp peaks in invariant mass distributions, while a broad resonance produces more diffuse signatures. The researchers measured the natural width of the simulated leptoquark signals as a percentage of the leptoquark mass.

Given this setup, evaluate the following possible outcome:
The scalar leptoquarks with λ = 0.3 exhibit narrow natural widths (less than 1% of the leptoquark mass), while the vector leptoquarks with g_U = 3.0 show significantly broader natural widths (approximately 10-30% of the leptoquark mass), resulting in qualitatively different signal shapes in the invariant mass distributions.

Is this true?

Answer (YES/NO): YES